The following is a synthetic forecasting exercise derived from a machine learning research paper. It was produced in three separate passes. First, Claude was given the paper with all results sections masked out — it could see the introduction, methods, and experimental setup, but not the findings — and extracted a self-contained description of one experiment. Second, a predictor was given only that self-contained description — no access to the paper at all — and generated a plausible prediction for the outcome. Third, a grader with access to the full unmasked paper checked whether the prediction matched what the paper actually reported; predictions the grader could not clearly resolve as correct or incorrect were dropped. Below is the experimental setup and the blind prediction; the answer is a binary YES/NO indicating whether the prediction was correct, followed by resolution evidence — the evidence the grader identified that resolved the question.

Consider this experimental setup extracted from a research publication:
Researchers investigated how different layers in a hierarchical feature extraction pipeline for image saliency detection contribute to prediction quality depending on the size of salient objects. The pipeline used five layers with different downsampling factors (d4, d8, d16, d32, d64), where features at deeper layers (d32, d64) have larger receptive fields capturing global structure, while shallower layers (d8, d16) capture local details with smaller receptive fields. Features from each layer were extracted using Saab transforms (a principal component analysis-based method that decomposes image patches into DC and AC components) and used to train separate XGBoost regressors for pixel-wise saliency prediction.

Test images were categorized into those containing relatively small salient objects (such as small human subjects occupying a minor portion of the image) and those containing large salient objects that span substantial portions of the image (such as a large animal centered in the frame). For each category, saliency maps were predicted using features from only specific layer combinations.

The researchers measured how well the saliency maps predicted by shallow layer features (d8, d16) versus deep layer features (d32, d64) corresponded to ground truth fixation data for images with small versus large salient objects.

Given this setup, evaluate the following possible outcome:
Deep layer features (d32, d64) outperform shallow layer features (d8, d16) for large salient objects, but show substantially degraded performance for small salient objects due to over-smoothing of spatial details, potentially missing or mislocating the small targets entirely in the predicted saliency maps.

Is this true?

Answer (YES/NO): NO